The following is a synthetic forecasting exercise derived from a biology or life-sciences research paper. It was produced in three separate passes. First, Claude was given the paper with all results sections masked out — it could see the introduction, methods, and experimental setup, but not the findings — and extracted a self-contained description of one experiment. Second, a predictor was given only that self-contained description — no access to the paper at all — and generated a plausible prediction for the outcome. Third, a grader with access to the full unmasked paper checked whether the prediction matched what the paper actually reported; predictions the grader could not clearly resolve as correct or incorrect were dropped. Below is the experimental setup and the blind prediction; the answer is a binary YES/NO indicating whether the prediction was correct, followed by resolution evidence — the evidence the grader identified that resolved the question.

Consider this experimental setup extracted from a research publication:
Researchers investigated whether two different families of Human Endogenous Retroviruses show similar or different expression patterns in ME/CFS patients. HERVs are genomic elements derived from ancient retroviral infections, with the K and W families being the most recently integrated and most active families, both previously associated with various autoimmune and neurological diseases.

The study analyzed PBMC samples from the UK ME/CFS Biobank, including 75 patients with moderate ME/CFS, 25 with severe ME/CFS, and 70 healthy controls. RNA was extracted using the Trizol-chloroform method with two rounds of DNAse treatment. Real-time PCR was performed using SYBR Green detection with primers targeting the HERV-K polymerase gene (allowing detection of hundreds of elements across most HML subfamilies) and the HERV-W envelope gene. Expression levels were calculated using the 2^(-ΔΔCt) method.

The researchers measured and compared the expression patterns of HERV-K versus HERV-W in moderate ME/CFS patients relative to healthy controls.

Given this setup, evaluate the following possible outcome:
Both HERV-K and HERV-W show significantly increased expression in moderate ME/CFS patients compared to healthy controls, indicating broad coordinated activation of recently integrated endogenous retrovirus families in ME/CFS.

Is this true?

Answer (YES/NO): NO